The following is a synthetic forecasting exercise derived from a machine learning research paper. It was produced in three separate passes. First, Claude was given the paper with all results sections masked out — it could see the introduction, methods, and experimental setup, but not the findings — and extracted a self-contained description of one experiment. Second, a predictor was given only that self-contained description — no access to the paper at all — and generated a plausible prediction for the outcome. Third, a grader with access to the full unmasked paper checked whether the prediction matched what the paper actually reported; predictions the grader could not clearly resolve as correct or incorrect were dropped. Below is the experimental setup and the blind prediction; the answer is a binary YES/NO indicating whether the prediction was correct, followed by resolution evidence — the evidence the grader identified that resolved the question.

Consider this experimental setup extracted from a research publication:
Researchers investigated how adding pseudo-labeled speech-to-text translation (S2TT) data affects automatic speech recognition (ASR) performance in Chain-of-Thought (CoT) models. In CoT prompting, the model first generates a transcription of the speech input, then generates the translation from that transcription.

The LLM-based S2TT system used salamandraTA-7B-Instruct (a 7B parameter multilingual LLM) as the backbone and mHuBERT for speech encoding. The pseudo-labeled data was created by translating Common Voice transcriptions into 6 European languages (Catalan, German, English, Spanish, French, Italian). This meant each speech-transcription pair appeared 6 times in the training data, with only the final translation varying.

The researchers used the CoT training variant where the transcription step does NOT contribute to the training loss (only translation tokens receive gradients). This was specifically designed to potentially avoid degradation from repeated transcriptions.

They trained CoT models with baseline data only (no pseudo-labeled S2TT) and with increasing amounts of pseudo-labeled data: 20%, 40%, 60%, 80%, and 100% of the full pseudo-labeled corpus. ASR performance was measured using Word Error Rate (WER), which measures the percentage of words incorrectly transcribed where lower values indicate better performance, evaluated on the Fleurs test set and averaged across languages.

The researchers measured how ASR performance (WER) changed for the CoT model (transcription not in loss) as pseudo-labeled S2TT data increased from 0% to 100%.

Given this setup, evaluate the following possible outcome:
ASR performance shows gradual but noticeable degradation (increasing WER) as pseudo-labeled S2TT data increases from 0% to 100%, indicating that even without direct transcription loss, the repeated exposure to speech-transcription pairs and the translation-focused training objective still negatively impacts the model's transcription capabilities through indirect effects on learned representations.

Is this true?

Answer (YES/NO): YES